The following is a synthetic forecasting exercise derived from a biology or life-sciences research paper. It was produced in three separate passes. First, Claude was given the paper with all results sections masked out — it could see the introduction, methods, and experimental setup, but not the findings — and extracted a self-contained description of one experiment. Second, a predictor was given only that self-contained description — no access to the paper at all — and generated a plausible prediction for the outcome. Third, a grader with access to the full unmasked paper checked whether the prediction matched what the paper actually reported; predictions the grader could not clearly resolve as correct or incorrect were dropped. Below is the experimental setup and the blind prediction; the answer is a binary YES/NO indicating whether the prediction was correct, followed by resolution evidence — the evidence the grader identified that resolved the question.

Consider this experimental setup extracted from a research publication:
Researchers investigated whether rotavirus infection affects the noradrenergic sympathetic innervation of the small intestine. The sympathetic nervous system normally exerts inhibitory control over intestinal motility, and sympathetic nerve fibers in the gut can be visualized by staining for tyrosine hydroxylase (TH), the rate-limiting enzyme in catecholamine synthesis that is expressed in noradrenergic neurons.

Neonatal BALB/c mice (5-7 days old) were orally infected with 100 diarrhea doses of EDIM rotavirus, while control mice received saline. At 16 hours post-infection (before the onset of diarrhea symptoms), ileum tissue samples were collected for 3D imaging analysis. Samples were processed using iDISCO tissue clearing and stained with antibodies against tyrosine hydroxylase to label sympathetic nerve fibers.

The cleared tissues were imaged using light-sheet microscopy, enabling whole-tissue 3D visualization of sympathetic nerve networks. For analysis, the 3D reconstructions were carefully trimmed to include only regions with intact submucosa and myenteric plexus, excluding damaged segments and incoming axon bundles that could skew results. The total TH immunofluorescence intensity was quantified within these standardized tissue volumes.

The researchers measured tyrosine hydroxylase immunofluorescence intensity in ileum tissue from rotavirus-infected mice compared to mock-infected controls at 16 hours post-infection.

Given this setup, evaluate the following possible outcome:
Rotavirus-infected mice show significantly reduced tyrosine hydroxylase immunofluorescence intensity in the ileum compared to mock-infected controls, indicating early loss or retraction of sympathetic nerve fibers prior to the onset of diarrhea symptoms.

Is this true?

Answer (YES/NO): YES